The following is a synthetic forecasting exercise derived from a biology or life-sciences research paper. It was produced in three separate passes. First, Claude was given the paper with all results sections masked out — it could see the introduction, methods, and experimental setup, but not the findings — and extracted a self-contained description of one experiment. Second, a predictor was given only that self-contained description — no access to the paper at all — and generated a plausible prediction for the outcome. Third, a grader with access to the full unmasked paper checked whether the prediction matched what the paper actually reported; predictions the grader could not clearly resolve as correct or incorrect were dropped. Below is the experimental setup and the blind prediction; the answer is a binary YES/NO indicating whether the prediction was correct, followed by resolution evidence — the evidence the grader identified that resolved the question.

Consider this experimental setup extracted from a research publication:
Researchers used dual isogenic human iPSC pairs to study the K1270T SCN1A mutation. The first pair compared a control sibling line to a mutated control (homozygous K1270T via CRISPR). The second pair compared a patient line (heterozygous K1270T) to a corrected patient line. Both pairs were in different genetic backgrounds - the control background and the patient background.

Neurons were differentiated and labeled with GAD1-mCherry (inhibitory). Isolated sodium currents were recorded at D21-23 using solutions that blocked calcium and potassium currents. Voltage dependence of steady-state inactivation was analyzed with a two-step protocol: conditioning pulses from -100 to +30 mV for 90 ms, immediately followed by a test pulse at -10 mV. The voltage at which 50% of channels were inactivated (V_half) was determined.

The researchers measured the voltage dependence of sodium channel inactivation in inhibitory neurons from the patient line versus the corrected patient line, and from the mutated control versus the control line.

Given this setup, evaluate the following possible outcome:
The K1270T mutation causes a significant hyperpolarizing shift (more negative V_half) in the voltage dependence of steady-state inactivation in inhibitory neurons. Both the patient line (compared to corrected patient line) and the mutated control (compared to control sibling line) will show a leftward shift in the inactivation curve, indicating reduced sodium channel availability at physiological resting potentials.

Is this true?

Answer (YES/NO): NO